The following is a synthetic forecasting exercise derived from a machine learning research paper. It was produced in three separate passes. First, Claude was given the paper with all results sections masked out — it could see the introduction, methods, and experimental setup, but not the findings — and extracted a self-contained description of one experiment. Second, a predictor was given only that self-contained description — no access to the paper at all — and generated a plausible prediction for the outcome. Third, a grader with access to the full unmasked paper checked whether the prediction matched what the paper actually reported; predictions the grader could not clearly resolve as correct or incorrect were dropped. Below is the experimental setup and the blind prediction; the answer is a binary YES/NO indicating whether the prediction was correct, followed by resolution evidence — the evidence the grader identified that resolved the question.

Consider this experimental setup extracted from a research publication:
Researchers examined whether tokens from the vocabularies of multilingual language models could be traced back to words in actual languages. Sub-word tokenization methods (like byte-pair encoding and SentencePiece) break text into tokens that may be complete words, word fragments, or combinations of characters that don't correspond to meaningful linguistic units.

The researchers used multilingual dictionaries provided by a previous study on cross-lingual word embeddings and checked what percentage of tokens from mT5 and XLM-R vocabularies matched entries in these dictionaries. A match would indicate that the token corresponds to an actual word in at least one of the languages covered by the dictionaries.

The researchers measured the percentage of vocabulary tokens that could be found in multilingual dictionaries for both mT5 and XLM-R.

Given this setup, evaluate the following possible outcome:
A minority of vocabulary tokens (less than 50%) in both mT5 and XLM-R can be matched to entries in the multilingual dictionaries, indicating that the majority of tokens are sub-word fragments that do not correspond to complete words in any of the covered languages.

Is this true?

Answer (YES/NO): YES